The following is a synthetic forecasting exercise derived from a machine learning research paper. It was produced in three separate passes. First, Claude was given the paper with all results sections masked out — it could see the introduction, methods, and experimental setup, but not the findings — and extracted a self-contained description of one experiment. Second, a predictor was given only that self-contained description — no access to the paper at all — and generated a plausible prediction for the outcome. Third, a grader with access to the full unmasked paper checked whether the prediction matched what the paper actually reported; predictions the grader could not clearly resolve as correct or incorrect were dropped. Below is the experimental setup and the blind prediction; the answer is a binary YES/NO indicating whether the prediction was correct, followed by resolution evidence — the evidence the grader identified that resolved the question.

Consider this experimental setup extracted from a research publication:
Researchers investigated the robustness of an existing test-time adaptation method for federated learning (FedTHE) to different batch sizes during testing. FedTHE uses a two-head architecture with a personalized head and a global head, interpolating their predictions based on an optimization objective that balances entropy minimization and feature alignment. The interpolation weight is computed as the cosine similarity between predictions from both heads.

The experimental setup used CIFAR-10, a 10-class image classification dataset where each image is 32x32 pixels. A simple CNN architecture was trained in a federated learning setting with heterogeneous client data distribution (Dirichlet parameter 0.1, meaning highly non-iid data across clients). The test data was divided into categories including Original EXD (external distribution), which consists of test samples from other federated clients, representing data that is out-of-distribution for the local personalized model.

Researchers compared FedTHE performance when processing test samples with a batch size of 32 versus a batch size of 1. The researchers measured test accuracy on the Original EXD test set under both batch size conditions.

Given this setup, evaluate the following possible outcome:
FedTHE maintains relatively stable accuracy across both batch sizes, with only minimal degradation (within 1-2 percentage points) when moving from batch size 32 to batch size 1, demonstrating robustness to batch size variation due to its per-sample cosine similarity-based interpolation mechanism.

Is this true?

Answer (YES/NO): NO